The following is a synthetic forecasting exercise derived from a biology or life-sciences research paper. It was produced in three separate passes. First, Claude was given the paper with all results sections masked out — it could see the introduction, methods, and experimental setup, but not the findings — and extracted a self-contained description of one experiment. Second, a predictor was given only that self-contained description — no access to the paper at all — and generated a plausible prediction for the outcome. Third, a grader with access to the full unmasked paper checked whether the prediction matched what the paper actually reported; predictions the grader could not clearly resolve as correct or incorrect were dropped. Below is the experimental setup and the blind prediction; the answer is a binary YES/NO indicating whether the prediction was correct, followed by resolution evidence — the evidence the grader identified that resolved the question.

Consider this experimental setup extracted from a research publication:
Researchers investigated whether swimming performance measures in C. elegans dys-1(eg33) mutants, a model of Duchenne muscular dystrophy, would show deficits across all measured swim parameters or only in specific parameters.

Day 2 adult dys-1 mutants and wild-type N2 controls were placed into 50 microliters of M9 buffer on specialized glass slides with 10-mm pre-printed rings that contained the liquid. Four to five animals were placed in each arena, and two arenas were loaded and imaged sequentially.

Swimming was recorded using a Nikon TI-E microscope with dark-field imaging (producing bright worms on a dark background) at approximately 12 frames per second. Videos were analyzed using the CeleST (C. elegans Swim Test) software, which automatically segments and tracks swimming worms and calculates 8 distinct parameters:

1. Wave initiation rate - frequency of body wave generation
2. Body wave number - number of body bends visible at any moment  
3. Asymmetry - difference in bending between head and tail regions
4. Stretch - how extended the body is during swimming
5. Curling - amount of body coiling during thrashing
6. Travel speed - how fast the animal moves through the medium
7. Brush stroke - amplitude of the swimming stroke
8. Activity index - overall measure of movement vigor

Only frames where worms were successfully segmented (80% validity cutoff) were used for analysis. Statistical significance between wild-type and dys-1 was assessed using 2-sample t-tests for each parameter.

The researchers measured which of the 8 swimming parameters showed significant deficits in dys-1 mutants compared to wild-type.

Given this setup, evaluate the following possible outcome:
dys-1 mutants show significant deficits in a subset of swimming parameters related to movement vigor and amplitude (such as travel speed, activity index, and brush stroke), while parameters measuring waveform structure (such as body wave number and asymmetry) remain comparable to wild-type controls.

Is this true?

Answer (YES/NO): NO